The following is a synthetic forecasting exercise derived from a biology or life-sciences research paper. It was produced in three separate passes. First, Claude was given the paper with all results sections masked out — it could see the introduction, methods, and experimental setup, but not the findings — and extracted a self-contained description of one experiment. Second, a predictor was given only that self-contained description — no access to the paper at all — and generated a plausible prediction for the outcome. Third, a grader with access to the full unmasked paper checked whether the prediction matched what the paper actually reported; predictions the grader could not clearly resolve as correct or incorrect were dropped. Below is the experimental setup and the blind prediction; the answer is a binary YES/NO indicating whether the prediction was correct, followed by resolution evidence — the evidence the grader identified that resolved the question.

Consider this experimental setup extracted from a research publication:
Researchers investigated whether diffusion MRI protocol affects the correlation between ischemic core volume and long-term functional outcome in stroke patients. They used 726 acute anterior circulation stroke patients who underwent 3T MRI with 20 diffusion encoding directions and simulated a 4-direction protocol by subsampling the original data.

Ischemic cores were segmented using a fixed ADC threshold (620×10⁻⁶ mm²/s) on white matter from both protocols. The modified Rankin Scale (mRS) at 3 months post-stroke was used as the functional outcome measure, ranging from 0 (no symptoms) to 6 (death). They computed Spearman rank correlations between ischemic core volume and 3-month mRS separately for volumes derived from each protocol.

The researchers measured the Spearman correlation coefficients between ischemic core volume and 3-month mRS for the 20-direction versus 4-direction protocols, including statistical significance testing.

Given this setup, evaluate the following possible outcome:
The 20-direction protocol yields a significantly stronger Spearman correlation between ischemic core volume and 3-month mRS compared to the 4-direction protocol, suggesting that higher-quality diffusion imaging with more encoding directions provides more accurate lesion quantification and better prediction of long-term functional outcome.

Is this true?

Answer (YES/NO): YES